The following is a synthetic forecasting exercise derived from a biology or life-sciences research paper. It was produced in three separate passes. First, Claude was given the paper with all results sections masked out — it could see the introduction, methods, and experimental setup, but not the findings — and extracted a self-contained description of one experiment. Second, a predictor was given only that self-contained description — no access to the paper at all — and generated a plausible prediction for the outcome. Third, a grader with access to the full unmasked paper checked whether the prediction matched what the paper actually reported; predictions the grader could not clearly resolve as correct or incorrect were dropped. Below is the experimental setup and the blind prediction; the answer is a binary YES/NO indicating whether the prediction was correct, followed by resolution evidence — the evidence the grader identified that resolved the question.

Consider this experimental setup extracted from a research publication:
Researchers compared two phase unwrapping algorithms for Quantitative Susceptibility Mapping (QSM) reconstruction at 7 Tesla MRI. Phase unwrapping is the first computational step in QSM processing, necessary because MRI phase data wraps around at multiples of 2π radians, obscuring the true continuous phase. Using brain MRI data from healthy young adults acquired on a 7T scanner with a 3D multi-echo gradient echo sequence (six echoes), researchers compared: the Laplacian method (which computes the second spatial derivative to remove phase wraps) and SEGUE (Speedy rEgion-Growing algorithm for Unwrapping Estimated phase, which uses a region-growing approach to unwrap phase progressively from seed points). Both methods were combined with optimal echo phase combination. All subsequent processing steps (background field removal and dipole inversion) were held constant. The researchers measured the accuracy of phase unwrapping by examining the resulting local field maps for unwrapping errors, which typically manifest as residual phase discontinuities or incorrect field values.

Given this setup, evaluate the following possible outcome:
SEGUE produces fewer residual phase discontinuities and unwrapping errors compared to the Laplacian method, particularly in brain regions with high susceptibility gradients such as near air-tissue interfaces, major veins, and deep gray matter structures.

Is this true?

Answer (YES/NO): NO